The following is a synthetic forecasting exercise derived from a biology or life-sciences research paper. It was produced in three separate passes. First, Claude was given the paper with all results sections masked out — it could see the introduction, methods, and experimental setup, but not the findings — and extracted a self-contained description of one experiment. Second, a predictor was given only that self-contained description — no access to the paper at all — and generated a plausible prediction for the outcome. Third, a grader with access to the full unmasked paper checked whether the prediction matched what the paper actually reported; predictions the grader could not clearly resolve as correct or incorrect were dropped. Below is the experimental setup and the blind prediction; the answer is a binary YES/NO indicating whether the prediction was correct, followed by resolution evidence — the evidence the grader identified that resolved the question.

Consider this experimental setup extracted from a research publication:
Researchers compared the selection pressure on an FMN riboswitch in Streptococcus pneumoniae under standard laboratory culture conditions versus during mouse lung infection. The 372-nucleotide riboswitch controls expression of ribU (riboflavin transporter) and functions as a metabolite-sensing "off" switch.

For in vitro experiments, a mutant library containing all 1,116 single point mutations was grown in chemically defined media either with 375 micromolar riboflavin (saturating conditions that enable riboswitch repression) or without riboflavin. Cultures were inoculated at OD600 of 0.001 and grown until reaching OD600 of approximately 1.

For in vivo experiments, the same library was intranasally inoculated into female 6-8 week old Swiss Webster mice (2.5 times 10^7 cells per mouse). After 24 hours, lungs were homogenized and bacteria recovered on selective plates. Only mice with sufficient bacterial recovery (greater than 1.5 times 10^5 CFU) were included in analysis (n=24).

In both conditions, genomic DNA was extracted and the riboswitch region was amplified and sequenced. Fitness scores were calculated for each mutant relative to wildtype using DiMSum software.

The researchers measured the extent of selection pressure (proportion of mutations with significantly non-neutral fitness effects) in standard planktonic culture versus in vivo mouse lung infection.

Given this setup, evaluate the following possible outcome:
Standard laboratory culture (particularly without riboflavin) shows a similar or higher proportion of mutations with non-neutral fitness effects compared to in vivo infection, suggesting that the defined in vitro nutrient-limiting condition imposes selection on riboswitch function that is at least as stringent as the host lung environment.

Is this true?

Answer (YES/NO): NO